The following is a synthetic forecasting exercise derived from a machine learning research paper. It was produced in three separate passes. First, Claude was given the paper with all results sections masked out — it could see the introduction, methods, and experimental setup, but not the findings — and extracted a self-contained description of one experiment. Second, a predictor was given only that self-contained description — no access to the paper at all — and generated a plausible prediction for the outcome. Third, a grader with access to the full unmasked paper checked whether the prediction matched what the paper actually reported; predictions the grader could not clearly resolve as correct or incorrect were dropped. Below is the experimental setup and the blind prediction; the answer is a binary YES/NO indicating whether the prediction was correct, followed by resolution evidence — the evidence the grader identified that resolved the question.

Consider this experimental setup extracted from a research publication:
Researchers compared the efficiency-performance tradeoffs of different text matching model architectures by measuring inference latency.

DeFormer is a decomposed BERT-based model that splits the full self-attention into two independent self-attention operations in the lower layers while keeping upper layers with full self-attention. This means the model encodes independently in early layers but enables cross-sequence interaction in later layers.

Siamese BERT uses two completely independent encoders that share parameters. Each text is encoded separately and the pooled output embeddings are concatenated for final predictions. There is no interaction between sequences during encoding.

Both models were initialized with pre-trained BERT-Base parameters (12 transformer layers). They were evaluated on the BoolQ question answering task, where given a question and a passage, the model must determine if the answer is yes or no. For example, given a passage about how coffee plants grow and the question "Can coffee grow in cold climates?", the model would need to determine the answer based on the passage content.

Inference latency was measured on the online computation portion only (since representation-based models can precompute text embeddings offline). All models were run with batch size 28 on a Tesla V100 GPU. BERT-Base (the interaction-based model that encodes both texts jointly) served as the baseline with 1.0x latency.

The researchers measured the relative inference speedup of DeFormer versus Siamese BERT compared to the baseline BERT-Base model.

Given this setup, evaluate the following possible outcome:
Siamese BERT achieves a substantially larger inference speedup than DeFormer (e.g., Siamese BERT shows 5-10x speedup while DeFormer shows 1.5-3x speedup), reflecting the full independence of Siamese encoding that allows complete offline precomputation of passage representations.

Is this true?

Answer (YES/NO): YES